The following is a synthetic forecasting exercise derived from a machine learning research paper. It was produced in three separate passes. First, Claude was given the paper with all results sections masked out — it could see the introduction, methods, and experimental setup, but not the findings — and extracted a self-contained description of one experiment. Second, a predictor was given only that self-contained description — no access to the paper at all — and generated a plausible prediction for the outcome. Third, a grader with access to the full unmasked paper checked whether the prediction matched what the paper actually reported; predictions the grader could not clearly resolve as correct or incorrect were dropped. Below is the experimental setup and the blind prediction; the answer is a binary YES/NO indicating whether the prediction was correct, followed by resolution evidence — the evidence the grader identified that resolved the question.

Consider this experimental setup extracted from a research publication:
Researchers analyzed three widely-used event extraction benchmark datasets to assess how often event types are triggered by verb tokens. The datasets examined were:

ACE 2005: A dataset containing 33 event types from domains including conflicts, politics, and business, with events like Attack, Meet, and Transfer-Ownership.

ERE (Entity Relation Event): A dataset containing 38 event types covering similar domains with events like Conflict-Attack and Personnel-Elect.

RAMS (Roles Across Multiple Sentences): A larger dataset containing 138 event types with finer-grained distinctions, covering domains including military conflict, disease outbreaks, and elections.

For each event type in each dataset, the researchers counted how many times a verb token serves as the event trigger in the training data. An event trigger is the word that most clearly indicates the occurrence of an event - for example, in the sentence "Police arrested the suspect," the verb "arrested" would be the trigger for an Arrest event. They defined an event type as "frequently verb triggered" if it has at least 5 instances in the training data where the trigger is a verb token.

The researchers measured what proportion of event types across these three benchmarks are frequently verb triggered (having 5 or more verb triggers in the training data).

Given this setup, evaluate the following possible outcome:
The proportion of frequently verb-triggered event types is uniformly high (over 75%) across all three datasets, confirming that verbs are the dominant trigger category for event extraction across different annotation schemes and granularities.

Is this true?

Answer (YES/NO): YES